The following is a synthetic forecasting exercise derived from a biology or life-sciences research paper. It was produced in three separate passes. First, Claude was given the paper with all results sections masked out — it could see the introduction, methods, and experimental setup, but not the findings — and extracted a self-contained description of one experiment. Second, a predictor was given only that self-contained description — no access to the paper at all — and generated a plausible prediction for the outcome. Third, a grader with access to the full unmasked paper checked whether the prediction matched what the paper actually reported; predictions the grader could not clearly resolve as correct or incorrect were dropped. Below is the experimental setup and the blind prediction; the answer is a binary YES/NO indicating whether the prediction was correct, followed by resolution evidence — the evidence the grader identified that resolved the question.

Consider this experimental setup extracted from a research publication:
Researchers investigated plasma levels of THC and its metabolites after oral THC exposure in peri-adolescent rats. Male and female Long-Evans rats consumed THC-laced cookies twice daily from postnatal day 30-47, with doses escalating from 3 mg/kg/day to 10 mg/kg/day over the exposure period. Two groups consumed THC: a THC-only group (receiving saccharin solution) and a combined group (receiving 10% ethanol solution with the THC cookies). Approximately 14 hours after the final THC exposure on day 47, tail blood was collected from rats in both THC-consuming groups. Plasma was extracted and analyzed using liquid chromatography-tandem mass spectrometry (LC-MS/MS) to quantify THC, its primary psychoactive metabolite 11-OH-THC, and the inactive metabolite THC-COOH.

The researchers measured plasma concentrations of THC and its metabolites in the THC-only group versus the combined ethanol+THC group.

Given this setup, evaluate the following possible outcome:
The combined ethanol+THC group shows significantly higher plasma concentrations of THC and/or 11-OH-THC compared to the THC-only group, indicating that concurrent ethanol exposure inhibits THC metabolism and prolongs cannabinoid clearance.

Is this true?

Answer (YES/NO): NO